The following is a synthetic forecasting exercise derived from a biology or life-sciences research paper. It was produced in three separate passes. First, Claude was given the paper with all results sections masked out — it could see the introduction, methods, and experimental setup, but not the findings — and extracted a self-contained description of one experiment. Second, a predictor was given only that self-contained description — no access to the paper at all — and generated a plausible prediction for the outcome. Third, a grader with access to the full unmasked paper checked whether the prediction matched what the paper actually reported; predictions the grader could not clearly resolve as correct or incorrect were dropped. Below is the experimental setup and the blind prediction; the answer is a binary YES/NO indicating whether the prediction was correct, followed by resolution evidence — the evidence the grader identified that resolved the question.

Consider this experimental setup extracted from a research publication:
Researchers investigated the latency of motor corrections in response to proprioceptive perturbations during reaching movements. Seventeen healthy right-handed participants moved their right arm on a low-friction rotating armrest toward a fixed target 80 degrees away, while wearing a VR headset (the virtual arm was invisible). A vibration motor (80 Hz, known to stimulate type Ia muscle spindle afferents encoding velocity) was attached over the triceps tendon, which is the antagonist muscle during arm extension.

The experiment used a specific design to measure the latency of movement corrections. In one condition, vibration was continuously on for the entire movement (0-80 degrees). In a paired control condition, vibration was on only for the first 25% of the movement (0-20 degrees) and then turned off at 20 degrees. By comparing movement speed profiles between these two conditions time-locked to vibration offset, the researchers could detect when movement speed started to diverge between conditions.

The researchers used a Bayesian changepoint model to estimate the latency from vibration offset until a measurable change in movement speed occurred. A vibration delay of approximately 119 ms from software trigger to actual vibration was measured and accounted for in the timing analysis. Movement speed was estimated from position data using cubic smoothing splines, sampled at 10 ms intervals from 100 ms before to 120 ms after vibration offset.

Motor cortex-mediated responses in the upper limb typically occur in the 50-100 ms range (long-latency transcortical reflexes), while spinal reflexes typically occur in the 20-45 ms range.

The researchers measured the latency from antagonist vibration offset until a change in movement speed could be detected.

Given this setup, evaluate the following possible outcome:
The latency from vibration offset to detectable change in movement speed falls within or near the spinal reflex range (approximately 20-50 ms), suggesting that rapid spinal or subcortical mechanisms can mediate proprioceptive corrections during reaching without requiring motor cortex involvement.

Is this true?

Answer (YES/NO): NO